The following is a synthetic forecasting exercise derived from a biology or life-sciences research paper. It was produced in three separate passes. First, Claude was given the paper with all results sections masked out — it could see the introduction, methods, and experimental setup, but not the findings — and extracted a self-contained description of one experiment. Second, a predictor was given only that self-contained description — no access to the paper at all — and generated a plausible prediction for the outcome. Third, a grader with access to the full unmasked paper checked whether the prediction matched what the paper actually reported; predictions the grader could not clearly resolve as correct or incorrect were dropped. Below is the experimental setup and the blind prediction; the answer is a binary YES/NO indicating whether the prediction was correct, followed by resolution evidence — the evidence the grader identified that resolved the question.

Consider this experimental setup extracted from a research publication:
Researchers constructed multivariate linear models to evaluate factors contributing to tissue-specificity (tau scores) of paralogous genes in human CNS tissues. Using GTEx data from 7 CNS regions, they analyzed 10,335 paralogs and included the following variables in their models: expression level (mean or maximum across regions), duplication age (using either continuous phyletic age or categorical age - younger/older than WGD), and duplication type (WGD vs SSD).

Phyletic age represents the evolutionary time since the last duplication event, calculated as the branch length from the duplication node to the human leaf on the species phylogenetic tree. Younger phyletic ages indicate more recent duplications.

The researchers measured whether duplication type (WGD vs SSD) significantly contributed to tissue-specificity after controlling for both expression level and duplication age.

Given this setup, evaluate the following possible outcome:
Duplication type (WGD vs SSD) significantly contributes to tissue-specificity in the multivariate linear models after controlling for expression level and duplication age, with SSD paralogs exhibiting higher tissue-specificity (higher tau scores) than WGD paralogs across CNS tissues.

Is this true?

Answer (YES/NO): NO